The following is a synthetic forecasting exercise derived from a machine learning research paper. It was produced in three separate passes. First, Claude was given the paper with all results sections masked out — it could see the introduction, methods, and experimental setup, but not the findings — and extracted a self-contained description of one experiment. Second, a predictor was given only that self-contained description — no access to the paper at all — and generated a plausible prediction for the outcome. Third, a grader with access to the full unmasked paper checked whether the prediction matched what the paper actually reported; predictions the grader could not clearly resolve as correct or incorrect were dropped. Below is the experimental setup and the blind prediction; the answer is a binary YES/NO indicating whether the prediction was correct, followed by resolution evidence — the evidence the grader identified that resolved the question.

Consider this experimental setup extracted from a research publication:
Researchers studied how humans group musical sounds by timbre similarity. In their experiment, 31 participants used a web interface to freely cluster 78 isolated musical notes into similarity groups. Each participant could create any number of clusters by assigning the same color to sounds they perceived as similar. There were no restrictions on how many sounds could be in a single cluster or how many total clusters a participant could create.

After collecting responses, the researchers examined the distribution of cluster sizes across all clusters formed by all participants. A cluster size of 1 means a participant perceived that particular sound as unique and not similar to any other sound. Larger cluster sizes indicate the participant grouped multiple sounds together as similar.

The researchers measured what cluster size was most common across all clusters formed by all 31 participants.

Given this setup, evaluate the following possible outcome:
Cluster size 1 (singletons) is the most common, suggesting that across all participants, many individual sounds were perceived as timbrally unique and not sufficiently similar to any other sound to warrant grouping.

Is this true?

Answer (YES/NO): YES